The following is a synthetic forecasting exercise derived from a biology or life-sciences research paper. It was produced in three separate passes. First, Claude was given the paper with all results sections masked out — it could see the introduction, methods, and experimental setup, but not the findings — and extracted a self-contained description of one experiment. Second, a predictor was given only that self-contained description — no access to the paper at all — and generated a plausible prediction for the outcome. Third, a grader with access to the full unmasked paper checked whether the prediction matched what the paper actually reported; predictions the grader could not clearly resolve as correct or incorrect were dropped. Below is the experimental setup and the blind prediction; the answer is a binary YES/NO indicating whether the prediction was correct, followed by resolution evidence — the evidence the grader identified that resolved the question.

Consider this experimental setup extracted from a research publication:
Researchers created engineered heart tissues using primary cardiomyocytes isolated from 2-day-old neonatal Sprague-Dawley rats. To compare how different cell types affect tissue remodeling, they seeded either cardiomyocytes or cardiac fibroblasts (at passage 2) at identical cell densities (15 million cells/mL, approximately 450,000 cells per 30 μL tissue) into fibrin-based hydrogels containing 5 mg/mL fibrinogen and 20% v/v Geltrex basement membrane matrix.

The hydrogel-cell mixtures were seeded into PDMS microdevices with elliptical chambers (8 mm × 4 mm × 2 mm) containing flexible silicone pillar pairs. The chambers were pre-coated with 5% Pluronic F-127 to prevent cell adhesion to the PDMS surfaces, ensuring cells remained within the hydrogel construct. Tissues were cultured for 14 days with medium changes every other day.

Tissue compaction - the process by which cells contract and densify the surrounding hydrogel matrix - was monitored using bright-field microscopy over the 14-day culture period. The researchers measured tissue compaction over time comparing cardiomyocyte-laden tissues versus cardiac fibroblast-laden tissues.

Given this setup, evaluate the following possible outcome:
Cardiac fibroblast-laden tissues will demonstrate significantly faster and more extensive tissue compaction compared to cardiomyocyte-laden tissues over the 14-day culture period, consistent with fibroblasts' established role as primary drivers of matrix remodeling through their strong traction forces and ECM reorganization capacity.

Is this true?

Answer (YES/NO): YES